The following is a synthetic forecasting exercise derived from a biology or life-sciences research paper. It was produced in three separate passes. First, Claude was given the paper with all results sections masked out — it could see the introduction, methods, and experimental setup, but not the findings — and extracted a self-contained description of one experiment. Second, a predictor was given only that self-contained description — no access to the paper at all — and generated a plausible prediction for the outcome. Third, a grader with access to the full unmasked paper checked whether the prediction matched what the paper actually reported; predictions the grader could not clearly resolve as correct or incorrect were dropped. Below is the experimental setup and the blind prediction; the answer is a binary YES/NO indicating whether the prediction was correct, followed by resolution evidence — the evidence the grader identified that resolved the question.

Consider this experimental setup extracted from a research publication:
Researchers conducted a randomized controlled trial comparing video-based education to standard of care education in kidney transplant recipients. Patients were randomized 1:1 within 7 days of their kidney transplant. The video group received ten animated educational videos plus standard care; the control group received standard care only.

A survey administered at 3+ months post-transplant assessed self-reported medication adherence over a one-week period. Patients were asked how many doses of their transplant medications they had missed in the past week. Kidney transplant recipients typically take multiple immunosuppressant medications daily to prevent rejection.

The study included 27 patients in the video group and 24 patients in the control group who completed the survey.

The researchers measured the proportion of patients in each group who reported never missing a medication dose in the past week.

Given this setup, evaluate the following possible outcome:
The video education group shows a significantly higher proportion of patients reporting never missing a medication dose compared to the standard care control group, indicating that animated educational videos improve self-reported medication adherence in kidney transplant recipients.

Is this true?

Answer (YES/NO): NO